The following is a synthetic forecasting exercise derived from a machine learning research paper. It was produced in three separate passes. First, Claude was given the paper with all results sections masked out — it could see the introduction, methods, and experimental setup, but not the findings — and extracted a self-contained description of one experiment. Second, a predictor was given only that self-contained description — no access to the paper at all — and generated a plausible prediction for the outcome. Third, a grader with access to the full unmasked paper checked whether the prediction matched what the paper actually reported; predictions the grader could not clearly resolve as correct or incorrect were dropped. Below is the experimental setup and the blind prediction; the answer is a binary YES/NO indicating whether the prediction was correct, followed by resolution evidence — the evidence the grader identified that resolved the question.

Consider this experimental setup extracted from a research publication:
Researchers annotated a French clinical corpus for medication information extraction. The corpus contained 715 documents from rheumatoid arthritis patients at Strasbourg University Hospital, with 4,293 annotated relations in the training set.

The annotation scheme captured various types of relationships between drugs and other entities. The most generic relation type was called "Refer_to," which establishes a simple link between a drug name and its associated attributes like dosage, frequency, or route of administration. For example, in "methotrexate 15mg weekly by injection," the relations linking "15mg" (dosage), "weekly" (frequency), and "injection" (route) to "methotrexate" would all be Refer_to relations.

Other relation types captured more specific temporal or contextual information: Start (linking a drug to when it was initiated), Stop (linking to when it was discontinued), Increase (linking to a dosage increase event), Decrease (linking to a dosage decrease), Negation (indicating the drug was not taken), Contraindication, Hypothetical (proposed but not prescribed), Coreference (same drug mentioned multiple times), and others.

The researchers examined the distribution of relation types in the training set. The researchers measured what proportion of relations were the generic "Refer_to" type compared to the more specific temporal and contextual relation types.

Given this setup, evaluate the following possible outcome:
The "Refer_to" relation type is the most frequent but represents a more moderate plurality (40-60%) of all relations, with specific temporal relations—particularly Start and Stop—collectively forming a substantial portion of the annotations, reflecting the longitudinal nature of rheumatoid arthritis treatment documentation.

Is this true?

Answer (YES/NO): YES